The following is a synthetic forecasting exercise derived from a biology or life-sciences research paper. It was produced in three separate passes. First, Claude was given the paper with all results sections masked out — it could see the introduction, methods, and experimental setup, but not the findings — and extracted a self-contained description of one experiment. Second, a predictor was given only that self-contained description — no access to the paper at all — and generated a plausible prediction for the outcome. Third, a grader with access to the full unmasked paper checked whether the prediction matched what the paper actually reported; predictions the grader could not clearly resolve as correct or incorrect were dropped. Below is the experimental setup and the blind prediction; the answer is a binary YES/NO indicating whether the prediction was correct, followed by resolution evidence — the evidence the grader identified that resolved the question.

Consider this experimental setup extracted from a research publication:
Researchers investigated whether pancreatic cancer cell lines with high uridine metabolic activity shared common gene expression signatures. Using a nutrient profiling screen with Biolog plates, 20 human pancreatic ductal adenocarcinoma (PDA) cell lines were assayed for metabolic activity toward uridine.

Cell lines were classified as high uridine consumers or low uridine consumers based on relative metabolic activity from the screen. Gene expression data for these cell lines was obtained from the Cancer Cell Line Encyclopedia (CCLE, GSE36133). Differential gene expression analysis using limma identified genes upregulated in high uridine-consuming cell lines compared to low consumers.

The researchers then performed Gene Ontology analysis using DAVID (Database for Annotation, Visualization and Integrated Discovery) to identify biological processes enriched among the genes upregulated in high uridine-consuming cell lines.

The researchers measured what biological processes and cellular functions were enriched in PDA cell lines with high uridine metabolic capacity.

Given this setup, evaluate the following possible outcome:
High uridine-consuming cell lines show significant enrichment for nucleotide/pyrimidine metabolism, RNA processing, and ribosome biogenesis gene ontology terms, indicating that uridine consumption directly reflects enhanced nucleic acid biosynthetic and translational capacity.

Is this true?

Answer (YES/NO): NO